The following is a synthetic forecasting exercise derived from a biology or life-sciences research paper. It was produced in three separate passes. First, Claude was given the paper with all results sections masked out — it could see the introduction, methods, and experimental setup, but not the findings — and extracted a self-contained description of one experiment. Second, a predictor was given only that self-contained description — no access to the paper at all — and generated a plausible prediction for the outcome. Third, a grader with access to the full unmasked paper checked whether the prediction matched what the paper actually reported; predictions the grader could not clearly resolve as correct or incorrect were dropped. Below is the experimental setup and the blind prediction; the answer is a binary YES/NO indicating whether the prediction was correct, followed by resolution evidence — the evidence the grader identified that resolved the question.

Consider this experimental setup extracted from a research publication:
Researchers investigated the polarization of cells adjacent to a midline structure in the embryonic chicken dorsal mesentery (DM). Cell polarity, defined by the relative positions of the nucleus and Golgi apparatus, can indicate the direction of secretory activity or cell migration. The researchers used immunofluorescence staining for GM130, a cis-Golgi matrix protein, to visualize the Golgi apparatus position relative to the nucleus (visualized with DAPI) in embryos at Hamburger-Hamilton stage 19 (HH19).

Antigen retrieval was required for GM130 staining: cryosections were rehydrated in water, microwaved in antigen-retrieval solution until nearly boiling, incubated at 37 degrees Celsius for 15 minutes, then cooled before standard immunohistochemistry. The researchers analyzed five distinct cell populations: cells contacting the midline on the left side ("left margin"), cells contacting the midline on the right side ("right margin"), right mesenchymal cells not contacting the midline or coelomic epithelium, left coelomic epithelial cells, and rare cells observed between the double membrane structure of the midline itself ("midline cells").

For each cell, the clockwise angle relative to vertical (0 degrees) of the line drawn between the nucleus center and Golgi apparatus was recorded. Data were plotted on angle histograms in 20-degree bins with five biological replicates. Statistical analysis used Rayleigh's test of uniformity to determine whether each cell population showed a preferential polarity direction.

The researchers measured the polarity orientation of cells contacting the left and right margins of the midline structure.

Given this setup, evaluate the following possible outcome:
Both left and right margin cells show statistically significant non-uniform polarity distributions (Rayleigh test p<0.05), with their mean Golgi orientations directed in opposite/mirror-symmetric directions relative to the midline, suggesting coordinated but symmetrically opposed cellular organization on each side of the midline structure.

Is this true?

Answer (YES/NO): NO